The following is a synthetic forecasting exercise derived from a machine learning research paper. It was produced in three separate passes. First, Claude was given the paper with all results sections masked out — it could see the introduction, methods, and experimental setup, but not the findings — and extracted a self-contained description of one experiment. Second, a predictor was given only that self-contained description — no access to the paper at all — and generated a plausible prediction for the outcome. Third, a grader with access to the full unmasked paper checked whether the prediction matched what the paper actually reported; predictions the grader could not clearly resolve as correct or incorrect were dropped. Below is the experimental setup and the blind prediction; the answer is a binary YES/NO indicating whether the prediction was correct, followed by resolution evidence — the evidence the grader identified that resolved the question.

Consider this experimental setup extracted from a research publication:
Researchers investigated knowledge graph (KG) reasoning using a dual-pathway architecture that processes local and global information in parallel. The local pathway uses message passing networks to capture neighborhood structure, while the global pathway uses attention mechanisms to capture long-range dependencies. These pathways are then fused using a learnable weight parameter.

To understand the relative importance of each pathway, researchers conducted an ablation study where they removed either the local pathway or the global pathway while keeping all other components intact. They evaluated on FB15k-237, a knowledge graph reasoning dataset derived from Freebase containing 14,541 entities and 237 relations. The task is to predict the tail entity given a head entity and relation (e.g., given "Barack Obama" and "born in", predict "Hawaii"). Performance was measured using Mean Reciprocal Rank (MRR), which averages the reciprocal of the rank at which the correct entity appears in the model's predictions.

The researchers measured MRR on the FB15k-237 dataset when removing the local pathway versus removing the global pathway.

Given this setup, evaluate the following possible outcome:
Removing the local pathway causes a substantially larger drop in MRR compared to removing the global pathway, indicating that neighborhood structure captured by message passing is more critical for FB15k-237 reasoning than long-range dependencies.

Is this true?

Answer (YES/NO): NO